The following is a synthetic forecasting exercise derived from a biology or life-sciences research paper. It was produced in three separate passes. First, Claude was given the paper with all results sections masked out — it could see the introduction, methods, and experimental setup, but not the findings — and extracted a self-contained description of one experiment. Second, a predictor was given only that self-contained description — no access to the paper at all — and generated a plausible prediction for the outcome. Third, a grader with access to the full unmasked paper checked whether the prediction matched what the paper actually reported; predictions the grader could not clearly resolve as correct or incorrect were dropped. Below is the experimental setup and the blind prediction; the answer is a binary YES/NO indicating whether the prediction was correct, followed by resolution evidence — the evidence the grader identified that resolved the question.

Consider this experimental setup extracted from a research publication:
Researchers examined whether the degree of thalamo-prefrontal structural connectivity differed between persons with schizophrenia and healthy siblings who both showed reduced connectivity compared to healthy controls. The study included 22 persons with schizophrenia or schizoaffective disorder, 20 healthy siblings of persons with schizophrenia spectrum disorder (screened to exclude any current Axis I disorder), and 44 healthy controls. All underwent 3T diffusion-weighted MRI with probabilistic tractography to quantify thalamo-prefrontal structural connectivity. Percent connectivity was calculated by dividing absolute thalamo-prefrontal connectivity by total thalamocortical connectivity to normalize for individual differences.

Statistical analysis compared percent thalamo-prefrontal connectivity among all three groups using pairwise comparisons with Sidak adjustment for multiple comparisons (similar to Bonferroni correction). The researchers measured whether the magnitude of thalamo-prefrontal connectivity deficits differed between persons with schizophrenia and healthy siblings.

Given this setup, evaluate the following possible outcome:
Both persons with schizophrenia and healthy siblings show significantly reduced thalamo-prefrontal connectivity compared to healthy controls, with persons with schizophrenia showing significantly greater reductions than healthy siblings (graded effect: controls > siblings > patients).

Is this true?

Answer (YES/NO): NO